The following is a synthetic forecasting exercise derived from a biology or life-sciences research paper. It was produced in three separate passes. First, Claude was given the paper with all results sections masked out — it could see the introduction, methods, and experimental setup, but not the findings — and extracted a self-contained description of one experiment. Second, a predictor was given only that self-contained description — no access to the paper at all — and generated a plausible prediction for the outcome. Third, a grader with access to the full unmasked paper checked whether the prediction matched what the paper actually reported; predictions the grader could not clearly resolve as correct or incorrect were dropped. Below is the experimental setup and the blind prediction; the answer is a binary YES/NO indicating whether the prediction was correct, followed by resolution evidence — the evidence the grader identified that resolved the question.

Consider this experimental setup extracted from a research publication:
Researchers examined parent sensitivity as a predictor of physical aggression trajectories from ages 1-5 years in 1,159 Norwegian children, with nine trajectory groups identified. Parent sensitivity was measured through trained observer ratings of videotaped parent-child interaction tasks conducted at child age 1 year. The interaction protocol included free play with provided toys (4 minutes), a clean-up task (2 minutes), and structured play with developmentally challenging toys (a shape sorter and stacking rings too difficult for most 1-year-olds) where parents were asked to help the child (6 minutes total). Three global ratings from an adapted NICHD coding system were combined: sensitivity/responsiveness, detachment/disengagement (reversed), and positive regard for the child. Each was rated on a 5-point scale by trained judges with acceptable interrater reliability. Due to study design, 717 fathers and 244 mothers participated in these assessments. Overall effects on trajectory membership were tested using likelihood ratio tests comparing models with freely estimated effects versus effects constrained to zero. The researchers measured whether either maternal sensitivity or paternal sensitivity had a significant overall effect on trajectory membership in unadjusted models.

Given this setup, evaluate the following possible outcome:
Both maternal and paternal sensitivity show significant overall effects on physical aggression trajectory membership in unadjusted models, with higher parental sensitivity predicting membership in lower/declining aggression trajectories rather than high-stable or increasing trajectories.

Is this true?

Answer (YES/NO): NO